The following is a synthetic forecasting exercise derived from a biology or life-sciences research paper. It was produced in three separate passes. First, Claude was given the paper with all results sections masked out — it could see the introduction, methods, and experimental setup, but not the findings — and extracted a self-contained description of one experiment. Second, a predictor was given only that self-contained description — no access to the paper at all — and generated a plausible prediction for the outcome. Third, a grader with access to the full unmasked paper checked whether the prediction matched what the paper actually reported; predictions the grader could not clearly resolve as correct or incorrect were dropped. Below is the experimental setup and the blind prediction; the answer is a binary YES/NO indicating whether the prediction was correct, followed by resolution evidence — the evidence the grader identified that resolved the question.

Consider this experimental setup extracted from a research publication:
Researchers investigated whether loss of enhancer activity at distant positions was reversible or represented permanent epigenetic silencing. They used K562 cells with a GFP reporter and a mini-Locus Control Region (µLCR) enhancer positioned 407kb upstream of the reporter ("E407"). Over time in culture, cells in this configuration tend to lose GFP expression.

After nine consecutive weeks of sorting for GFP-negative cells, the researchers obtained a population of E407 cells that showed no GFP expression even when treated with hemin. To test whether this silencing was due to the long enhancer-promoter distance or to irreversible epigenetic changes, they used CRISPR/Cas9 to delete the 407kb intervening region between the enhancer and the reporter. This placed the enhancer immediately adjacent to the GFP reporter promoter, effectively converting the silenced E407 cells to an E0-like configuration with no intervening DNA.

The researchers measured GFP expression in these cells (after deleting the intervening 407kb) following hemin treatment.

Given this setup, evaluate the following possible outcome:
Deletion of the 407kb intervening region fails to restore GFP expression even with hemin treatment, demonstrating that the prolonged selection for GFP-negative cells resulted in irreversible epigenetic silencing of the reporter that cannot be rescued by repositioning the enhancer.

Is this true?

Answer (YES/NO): NO